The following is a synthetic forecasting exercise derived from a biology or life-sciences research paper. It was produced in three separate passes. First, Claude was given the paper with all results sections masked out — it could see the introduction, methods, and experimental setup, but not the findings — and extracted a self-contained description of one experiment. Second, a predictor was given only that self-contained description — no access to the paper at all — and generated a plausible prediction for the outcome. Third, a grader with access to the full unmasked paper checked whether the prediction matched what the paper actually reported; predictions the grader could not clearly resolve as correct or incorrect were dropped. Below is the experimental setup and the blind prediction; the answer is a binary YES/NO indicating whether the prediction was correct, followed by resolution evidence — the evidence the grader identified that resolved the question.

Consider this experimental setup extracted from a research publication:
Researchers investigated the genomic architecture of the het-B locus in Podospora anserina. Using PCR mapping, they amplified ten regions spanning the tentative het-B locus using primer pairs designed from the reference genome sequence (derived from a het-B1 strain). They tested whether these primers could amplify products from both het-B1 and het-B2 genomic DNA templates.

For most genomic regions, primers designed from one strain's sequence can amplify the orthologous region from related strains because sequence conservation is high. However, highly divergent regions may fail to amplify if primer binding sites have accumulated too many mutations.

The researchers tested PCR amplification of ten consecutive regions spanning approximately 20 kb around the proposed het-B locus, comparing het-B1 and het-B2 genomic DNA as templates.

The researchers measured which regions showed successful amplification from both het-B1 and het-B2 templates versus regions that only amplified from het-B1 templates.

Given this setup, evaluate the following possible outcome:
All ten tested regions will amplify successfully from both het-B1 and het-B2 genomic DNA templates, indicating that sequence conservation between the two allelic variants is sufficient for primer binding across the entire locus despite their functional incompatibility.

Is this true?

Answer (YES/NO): NO